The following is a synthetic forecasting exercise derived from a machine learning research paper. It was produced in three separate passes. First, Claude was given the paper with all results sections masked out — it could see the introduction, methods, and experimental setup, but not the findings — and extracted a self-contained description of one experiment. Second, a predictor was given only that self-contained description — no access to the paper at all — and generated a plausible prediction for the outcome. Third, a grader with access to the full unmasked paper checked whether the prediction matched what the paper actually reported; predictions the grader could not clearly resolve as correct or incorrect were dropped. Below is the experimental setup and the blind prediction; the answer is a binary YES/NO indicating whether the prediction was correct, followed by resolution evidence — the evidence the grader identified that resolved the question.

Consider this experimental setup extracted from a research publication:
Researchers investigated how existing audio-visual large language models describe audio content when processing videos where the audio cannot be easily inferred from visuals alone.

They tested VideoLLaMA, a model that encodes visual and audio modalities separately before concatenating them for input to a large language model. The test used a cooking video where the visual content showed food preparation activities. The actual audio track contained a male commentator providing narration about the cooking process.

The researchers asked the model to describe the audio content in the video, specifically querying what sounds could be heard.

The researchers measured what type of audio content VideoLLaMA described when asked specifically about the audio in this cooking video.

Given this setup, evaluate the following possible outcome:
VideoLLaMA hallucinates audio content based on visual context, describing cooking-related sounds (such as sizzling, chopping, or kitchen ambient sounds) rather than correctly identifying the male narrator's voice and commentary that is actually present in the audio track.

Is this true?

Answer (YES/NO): NO